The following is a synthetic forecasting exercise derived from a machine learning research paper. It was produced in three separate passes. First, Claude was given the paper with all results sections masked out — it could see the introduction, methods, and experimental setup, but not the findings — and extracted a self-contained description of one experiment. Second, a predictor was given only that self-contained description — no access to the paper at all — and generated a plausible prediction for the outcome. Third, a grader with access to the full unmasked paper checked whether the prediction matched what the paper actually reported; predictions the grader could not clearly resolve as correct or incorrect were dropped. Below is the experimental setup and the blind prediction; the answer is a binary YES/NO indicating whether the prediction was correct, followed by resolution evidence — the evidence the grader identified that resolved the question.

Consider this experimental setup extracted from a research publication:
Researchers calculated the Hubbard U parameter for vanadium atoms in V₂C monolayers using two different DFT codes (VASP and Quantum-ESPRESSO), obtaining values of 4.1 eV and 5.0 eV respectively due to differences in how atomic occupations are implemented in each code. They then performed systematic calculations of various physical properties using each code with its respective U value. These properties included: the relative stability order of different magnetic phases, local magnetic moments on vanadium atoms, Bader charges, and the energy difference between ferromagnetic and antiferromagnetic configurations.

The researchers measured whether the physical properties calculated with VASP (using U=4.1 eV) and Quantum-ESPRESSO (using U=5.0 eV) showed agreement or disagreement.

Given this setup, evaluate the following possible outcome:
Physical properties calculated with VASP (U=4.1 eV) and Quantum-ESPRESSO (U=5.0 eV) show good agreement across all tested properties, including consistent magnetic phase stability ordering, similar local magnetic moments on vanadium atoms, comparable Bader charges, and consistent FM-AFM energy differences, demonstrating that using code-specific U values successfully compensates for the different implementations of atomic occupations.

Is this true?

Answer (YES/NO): YES